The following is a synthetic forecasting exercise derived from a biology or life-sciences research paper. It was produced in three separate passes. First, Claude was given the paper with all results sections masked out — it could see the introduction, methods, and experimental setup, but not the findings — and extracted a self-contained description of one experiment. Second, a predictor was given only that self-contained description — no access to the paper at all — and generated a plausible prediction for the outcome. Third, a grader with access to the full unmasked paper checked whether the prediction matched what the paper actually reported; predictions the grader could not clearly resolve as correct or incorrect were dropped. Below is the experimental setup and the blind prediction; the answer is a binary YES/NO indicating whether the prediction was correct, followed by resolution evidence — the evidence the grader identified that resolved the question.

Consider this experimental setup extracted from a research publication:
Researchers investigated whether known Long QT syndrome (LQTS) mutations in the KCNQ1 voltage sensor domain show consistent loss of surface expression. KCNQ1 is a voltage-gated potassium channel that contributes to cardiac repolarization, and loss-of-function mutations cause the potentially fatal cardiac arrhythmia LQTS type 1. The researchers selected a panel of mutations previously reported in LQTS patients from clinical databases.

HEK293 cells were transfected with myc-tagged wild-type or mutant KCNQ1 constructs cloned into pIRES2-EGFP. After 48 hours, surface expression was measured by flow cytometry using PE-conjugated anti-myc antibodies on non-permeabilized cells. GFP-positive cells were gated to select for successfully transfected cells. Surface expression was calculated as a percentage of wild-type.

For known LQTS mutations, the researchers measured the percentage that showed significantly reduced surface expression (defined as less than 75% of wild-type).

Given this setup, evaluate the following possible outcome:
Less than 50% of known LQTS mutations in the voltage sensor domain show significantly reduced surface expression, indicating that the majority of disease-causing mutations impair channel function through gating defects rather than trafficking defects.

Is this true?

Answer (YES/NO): NO